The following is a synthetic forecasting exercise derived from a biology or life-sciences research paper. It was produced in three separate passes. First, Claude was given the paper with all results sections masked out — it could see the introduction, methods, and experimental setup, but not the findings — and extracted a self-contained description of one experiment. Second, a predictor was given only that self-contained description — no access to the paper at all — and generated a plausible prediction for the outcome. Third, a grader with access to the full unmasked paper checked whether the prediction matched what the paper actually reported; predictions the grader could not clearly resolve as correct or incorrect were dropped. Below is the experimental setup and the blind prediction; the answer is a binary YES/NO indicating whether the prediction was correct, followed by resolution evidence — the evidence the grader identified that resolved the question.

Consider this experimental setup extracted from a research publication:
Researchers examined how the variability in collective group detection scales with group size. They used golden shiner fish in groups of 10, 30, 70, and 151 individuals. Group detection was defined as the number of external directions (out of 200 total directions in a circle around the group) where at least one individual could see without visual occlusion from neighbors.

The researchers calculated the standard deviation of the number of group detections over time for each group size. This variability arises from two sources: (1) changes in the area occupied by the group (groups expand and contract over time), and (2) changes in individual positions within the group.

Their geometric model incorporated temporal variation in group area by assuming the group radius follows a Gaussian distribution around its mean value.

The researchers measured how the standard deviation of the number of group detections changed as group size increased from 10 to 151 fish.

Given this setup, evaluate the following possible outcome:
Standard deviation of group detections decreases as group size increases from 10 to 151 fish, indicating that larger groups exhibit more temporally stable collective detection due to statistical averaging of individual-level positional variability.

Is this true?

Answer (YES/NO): NO